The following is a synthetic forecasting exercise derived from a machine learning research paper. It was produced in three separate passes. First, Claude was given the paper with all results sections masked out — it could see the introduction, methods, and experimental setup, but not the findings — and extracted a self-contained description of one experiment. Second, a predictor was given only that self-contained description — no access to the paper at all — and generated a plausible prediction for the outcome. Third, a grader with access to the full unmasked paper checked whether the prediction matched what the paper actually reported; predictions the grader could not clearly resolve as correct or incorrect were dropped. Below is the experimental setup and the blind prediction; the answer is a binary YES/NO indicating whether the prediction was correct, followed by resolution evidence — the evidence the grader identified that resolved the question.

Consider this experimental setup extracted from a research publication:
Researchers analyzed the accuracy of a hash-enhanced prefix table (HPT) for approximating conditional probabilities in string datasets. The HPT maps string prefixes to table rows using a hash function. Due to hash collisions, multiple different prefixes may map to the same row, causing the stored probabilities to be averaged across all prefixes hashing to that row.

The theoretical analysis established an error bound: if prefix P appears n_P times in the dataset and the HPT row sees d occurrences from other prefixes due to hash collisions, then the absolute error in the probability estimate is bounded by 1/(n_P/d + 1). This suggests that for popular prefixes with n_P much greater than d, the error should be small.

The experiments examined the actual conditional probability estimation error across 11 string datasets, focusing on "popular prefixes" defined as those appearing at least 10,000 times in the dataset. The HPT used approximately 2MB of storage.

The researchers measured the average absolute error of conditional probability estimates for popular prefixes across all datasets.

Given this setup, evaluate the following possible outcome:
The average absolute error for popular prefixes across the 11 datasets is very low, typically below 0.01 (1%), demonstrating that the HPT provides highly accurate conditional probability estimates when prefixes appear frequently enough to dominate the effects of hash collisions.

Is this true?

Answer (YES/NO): YES